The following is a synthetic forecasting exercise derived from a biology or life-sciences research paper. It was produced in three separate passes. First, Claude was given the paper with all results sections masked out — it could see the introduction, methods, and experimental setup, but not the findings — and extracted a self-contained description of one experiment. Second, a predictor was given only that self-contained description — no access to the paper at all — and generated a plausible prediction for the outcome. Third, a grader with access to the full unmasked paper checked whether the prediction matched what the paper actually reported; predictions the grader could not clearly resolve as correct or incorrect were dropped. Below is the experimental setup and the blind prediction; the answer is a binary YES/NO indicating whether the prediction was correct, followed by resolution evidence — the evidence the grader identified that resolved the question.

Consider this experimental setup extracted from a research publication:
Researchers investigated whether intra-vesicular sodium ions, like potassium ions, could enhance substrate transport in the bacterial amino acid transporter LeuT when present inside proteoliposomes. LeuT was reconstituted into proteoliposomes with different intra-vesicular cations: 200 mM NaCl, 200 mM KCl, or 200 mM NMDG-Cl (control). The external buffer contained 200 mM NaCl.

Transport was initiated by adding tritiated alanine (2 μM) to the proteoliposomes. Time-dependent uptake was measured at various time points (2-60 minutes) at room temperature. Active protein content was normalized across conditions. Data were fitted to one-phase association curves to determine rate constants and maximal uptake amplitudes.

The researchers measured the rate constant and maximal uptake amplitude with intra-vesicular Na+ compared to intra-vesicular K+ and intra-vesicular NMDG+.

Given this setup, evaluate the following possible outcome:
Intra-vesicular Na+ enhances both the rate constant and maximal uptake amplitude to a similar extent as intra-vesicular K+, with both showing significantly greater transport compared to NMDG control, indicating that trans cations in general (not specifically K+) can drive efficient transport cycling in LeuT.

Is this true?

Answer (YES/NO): NO